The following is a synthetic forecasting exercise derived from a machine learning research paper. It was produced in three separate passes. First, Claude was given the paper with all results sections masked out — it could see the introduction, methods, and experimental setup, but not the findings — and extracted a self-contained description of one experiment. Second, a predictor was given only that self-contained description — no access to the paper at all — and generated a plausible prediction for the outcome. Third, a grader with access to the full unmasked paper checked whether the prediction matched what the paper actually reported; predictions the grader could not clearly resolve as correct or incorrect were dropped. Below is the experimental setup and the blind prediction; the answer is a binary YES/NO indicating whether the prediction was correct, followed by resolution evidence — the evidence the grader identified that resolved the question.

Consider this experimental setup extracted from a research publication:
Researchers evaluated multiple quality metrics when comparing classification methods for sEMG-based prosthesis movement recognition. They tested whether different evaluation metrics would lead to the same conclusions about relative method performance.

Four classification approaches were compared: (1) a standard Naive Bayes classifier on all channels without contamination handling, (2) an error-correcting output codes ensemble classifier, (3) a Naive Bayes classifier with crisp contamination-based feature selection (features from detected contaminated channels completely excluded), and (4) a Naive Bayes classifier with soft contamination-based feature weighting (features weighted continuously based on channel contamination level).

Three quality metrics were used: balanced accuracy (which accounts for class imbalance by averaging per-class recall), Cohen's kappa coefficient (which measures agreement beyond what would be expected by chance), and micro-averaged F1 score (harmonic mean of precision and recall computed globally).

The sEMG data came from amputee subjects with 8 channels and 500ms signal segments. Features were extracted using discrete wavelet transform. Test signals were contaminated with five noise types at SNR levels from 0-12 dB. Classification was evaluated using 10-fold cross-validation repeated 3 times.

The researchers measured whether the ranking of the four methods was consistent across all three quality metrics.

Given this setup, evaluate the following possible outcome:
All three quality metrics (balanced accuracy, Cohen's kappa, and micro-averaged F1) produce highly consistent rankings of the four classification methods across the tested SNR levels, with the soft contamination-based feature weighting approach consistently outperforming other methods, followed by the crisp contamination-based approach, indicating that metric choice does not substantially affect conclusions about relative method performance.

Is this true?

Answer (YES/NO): YES